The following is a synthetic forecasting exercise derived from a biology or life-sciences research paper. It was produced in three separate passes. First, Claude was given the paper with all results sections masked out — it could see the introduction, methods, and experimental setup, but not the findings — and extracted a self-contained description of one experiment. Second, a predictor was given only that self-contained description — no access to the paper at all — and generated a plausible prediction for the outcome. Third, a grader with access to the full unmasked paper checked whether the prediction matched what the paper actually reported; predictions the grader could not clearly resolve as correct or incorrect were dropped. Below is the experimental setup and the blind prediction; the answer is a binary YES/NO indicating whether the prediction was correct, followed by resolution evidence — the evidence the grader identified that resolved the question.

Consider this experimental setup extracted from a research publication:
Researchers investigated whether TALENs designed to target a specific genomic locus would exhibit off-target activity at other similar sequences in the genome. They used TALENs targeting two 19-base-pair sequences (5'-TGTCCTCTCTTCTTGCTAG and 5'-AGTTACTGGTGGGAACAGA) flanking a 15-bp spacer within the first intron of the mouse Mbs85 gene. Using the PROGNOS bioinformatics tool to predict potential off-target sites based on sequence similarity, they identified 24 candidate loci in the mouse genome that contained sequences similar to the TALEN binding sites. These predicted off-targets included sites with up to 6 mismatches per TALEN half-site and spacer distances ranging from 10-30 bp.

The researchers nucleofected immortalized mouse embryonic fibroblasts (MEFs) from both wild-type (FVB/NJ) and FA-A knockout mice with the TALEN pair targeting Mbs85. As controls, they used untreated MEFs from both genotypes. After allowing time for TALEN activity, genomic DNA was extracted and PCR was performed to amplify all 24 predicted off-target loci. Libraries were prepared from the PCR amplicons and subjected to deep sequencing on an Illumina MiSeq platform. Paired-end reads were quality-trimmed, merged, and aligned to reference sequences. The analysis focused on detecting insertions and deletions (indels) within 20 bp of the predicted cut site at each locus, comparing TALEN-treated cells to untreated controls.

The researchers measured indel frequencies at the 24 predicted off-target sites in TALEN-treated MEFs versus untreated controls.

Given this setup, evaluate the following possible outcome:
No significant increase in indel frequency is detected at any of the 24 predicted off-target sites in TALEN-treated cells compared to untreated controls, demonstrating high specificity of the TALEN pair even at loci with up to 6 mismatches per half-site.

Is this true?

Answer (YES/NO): NO